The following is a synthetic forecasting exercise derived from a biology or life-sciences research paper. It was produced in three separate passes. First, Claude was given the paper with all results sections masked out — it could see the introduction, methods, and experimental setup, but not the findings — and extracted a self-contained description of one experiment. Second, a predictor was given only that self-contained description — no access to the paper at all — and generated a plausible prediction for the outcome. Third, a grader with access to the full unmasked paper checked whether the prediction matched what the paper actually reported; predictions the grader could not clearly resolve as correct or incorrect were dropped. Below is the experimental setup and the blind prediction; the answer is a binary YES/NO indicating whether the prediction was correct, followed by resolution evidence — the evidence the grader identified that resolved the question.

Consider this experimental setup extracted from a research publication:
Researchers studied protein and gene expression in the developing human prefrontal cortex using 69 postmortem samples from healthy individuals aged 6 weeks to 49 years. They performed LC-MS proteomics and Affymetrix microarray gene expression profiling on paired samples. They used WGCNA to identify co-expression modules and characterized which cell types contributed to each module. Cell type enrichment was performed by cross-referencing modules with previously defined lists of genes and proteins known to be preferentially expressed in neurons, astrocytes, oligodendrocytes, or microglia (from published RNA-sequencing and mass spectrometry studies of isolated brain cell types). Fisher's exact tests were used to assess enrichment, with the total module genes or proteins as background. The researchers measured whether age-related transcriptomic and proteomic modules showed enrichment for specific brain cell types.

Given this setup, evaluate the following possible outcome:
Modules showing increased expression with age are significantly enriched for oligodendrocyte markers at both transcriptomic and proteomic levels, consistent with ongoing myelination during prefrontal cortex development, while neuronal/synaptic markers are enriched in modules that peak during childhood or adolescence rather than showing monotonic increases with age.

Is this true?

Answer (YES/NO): NO